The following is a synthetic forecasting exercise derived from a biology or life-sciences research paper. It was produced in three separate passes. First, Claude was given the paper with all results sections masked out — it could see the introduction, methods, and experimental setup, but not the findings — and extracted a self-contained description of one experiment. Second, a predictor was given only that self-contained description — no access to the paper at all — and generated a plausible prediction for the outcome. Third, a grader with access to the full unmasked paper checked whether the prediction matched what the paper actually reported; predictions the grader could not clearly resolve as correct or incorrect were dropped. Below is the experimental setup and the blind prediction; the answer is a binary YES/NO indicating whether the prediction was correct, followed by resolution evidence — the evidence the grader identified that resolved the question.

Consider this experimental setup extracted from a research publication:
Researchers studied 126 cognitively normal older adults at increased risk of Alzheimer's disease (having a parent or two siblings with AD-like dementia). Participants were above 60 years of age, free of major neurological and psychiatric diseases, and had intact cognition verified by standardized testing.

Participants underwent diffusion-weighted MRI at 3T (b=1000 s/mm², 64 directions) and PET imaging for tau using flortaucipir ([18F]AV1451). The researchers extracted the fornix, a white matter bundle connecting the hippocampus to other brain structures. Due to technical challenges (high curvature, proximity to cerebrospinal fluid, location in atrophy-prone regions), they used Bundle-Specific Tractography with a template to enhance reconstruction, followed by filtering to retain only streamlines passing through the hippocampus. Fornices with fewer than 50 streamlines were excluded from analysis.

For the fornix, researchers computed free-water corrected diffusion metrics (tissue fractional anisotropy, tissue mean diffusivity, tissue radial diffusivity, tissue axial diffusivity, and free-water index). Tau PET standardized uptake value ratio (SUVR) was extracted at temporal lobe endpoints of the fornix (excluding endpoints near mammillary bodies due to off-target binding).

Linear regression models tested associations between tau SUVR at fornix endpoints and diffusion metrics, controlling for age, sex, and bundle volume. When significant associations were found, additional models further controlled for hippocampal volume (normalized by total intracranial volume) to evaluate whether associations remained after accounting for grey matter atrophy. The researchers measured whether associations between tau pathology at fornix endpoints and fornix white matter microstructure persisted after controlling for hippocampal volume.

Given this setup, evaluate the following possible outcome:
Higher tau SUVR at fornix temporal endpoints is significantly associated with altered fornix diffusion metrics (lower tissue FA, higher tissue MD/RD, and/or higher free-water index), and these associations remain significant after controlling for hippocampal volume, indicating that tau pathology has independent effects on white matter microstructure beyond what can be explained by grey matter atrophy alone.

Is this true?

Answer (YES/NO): NO